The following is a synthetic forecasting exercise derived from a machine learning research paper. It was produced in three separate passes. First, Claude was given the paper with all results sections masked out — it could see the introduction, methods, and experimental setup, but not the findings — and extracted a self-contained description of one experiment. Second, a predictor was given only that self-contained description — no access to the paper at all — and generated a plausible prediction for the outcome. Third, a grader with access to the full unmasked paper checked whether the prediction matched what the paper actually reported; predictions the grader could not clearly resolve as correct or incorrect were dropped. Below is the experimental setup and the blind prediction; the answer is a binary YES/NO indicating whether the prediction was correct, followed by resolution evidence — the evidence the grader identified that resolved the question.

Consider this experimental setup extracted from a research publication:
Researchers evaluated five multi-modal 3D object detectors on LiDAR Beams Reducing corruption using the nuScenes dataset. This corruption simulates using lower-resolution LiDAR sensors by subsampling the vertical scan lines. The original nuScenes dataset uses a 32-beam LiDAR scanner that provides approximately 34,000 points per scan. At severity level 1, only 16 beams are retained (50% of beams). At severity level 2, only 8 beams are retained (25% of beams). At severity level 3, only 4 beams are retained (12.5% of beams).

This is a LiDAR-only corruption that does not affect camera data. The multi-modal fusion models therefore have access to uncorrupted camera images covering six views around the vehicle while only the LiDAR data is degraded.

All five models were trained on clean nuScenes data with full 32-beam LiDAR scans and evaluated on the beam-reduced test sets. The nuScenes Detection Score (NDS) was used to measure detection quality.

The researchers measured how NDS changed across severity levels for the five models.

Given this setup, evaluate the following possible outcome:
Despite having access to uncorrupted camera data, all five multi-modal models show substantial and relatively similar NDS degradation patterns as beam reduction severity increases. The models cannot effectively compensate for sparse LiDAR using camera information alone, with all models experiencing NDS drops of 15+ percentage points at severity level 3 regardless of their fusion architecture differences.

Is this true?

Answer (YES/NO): NO